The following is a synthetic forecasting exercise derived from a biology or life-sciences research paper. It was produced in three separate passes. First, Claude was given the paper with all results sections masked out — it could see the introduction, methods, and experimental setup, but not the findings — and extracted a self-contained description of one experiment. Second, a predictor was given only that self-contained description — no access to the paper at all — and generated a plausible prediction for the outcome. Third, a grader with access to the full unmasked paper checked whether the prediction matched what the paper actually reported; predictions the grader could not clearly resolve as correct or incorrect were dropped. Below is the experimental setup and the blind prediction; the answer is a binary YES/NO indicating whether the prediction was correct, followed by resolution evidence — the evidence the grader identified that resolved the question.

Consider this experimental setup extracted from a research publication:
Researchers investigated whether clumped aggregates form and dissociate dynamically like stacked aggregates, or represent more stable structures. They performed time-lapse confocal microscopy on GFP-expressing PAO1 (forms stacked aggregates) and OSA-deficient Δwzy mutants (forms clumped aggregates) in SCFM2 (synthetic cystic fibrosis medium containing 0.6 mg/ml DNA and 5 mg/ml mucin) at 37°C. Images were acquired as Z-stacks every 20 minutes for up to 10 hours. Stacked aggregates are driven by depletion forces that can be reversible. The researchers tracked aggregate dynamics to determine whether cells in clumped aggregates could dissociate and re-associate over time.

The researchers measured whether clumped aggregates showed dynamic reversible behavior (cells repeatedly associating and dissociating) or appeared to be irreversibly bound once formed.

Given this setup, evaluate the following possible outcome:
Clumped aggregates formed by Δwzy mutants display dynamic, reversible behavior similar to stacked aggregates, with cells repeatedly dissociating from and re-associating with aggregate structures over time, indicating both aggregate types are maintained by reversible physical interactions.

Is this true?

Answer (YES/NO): NO